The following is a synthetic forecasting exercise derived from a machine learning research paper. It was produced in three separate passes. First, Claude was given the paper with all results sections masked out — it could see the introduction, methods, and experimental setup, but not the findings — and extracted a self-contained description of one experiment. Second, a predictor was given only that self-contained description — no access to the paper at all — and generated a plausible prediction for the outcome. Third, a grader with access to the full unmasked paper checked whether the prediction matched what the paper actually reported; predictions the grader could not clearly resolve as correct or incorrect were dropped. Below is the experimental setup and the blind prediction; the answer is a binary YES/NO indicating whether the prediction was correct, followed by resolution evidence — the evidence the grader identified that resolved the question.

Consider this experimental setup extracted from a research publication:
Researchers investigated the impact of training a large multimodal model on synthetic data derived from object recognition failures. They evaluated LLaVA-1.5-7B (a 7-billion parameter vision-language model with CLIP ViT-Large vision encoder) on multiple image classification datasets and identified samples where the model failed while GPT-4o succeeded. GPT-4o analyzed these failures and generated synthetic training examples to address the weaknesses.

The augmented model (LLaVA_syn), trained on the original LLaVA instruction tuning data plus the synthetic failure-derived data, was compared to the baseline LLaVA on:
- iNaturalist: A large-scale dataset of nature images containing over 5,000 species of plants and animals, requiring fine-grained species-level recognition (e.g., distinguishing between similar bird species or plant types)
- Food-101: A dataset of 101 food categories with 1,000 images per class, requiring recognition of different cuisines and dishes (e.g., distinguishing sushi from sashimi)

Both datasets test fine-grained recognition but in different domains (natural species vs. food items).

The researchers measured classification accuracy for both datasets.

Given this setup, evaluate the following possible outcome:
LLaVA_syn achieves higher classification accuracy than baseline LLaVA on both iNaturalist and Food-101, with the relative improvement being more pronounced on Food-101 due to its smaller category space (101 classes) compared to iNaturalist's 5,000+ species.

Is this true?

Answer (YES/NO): NO